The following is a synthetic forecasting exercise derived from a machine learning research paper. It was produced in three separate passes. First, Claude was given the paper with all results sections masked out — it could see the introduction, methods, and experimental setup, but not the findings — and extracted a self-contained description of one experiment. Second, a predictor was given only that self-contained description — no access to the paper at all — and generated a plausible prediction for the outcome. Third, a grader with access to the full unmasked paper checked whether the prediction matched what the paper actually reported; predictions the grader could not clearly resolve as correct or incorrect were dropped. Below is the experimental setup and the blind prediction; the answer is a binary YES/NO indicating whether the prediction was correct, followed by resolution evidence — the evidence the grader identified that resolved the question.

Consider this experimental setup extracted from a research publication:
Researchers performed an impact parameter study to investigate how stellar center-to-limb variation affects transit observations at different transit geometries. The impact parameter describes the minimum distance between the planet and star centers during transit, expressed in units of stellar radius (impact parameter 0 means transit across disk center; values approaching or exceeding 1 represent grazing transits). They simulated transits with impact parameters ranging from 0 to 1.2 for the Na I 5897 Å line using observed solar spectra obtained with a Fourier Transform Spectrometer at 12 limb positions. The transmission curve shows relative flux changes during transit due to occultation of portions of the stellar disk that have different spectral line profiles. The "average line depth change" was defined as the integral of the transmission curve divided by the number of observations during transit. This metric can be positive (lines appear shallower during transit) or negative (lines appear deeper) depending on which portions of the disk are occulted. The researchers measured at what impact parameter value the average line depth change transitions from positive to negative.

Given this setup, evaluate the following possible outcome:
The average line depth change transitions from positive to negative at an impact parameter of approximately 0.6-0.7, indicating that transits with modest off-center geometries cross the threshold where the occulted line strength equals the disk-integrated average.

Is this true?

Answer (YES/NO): NO